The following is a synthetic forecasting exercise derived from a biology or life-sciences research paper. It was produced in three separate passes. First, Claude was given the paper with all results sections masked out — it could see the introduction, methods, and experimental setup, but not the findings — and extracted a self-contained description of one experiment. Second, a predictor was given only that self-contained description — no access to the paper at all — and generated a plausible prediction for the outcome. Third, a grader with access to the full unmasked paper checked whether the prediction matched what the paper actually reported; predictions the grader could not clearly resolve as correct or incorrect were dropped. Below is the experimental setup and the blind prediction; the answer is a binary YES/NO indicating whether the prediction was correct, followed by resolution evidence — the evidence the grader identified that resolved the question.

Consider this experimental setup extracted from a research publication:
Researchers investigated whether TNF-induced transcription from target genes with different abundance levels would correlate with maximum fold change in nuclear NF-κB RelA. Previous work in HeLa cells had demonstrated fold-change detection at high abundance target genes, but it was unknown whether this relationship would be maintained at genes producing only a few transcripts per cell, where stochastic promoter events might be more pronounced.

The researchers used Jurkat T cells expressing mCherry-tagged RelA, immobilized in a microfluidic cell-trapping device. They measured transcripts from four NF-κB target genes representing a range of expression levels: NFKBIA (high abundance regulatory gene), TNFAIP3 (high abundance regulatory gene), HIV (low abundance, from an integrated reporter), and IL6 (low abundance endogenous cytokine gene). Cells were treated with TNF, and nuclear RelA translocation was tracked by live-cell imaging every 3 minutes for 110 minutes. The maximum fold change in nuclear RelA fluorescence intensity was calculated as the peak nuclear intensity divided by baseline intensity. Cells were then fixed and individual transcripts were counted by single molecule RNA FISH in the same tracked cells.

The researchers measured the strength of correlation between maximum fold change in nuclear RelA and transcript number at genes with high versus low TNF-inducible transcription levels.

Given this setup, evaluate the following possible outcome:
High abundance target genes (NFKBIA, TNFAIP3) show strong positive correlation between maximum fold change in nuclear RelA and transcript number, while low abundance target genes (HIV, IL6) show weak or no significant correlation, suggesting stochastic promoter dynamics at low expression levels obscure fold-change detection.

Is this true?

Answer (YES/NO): NO